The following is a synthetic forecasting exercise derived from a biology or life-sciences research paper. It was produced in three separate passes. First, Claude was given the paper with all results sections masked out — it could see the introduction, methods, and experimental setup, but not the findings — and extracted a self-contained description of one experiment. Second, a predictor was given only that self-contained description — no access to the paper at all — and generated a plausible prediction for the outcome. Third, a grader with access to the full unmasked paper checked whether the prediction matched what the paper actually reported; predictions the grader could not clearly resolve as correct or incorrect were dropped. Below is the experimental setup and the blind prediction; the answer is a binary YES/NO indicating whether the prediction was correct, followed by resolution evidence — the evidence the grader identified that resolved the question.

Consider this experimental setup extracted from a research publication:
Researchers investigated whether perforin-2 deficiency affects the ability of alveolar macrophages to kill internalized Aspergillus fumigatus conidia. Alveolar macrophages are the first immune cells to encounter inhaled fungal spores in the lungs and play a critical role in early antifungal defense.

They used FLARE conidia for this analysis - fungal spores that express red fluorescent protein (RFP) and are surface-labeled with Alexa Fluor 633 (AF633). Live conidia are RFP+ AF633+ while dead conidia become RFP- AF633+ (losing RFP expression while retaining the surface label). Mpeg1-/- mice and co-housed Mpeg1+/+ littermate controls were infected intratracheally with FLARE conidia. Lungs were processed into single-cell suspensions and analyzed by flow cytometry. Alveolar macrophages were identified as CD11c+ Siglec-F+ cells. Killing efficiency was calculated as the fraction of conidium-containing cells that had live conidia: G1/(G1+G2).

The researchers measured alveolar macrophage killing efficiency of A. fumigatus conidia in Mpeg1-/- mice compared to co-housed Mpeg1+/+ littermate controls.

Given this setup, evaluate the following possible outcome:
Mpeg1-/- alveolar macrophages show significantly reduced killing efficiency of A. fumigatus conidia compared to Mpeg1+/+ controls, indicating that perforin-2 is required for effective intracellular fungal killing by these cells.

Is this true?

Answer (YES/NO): NO